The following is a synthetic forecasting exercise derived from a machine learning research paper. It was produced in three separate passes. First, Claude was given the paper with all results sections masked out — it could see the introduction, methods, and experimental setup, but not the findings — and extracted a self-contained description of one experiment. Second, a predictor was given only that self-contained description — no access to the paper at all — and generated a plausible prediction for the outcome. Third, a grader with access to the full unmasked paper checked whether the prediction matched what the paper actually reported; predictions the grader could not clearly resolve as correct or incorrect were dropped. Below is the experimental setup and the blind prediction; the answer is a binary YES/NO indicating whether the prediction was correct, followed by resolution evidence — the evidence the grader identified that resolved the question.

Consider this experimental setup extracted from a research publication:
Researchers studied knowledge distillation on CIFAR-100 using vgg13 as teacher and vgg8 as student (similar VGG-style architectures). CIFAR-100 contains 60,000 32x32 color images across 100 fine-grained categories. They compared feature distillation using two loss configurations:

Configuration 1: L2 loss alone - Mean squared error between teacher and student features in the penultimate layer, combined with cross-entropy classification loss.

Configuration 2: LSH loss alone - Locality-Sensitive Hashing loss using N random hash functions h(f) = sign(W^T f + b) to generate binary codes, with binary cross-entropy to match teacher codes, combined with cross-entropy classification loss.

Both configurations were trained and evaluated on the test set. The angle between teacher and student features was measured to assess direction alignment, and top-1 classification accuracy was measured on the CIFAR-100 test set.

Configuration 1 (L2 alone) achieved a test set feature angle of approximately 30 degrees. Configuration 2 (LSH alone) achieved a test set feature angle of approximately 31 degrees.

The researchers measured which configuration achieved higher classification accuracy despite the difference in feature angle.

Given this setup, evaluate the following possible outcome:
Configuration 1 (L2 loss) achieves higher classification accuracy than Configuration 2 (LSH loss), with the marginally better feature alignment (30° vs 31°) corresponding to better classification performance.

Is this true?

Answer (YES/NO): NO